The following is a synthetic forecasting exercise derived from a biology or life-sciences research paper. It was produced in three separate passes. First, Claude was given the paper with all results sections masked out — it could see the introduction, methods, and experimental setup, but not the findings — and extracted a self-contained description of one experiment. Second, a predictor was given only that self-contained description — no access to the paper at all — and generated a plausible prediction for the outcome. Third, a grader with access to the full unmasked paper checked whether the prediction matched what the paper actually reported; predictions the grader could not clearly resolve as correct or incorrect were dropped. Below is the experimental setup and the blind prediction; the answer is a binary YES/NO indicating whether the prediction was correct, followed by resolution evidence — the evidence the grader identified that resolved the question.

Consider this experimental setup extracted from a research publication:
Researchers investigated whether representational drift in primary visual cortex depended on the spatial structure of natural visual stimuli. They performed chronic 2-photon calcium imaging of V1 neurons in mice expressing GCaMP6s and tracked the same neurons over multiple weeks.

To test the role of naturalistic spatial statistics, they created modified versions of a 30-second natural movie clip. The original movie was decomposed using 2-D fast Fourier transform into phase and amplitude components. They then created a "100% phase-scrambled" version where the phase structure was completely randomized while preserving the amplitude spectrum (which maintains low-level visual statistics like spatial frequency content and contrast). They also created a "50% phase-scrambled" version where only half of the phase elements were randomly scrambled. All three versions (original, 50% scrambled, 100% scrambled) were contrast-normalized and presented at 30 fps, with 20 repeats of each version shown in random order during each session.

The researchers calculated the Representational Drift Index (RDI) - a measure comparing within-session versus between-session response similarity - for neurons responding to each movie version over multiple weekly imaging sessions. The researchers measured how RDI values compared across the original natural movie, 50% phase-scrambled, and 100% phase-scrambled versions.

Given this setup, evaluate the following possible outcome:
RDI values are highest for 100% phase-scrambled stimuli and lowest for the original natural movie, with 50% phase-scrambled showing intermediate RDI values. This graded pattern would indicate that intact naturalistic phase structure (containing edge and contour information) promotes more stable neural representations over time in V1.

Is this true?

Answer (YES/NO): NO